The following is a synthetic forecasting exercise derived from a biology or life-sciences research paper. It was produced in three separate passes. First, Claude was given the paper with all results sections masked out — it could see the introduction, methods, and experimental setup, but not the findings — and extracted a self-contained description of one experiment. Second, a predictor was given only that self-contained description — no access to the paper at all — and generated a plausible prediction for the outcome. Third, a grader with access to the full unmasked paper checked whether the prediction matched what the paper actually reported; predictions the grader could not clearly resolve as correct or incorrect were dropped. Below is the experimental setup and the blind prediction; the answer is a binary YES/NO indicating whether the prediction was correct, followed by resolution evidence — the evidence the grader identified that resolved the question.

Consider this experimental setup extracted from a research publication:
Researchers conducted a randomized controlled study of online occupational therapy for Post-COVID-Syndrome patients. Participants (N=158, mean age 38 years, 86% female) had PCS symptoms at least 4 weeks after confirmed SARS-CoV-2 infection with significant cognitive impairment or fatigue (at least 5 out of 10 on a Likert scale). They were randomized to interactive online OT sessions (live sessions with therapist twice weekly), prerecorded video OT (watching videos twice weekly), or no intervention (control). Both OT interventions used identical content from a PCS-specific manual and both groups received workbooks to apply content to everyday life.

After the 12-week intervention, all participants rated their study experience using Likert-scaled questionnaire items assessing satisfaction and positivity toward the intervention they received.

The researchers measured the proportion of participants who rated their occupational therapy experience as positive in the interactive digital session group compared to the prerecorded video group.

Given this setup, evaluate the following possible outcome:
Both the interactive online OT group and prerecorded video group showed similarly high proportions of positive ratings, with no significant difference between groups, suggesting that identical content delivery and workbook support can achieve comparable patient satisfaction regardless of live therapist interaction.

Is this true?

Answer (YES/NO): NO